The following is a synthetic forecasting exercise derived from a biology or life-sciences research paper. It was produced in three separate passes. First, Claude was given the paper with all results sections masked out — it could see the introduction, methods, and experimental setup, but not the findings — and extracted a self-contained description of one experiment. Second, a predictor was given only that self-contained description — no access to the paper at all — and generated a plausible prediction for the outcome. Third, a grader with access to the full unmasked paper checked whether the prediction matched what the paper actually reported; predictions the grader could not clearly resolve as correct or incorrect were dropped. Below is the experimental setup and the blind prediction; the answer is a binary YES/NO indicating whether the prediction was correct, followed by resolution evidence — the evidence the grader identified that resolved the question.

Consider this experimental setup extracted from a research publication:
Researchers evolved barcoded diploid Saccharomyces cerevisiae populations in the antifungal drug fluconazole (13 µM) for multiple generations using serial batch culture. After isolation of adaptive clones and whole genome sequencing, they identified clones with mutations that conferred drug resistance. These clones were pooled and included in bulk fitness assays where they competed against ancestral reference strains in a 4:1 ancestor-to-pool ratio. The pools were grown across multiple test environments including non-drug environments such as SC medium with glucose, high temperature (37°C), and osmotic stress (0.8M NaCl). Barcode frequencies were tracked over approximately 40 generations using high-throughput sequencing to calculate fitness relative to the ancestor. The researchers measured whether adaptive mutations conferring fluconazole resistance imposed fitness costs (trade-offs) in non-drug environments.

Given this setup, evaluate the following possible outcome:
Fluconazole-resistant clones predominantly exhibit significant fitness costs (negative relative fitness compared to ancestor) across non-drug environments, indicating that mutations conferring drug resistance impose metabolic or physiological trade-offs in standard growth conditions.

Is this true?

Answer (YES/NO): NO